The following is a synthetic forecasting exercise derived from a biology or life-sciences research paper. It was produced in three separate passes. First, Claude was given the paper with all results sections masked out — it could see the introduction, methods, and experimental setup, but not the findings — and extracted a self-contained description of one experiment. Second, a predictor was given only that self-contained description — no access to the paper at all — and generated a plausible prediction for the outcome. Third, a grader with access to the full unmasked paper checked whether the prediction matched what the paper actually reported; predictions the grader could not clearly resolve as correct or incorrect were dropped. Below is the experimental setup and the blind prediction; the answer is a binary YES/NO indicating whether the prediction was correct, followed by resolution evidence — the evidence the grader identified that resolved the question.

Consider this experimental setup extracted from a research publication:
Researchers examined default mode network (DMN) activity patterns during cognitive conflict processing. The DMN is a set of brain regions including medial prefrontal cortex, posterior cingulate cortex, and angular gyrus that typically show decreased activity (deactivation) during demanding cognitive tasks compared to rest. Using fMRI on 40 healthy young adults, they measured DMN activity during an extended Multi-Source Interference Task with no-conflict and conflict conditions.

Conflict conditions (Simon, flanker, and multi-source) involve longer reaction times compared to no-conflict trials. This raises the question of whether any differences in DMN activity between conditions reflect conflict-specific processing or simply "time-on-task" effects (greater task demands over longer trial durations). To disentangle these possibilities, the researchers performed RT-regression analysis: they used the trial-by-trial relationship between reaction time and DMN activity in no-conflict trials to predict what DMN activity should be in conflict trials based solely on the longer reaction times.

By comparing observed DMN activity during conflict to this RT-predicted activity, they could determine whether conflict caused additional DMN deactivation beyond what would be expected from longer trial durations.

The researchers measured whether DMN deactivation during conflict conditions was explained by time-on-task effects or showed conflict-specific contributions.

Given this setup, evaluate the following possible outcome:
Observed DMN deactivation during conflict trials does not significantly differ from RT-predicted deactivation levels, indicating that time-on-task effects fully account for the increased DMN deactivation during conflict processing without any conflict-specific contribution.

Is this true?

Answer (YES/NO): YES